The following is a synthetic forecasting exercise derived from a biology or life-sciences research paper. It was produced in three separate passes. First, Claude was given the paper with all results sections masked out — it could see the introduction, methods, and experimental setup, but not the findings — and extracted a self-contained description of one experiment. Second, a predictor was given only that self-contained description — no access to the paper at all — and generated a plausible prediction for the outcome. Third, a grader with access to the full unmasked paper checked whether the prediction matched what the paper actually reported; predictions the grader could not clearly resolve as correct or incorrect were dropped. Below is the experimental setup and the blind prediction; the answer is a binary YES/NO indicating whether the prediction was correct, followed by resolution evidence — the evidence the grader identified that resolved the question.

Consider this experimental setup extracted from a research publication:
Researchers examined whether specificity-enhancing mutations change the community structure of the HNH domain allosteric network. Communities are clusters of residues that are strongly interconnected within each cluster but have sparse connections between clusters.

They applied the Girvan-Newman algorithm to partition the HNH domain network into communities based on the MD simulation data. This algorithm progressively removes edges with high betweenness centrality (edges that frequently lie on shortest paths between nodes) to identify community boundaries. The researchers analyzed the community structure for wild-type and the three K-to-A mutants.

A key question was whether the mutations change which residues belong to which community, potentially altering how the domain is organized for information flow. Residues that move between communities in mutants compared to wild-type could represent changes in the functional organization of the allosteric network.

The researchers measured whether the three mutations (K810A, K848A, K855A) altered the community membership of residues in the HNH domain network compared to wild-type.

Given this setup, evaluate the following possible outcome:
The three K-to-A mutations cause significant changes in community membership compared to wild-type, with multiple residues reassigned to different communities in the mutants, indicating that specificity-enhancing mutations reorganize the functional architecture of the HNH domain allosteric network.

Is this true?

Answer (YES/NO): NO